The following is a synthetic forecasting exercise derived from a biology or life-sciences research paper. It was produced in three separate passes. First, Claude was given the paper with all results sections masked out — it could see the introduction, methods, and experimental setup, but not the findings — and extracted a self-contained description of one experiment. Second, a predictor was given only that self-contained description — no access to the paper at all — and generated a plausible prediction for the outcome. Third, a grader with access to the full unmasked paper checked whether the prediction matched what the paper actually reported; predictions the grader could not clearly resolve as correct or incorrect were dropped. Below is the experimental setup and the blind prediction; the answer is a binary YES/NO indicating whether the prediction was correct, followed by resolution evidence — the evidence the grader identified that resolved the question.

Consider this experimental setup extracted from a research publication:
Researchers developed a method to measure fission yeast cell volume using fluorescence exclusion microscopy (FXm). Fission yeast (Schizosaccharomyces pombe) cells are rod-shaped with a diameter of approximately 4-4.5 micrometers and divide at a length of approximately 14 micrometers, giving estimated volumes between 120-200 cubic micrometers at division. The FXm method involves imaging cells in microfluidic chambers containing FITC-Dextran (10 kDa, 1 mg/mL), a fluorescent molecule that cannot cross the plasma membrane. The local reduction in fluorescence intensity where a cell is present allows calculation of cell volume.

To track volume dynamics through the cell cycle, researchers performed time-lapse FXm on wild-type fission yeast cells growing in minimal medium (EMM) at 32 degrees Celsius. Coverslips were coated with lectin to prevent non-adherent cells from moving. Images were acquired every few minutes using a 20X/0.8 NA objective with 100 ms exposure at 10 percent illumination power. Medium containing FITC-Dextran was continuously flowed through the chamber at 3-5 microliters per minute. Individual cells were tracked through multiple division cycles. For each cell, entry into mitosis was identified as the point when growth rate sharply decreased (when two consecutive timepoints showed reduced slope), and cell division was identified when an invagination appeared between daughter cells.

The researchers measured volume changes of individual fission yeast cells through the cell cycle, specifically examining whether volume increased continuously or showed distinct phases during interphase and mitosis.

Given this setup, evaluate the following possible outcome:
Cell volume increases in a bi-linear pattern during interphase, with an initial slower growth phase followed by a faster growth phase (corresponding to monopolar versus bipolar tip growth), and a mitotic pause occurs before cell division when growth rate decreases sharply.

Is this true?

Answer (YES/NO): NO